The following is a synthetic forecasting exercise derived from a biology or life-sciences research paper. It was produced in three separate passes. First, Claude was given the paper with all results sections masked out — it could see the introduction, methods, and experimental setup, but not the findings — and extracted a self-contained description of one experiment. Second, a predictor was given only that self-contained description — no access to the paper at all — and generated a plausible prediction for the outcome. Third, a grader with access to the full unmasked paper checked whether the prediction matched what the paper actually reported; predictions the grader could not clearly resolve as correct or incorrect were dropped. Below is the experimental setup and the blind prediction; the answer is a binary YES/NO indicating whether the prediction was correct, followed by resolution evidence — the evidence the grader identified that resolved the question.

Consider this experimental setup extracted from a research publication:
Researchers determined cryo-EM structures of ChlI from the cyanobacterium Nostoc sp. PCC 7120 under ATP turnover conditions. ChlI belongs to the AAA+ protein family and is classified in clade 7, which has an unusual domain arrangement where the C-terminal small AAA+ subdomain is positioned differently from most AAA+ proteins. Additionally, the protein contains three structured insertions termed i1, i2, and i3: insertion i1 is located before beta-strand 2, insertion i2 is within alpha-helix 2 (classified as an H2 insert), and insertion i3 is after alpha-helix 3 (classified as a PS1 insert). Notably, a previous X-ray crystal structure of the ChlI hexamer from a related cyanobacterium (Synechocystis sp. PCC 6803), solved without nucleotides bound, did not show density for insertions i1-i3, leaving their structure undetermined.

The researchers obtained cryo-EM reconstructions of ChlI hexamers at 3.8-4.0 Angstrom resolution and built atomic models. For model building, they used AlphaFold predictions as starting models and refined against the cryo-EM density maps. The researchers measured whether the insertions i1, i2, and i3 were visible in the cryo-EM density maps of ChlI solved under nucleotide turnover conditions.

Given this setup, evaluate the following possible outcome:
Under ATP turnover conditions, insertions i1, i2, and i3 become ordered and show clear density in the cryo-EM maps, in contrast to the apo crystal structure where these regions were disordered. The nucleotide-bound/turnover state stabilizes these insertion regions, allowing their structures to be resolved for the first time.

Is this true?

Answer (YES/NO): YES